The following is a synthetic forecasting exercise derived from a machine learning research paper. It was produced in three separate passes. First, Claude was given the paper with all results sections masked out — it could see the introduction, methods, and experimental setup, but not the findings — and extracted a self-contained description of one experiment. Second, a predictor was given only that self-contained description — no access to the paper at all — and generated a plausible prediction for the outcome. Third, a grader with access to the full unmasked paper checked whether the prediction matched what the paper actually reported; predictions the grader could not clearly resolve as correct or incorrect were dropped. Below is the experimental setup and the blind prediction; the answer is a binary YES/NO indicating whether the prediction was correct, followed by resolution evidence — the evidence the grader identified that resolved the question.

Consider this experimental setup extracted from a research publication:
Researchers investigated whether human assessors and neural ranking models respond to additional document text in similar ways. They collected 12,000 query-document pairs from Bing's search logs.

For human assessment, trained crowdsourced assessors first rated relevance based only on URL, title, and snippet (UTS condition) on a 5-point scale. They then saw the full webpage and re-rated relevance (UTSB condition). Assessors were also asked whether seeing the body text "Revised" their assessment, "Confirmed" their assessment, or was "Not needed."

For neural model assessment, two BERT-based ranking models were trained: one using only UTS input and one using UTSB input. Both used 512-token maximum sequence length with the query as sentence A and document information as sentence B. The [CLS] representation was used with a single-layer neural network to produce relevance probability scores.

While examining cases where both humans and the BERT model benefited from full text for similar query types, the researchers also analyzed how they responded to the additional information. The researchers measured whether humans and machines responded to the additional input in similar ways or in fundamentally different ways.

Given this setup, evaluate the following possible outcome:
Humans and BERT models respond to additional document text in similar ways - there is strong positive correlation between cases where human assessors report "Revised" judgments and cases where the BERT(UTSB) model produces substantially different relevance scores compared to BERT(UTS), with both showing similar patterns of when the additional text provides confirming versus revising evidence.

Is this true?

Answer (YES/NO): NO